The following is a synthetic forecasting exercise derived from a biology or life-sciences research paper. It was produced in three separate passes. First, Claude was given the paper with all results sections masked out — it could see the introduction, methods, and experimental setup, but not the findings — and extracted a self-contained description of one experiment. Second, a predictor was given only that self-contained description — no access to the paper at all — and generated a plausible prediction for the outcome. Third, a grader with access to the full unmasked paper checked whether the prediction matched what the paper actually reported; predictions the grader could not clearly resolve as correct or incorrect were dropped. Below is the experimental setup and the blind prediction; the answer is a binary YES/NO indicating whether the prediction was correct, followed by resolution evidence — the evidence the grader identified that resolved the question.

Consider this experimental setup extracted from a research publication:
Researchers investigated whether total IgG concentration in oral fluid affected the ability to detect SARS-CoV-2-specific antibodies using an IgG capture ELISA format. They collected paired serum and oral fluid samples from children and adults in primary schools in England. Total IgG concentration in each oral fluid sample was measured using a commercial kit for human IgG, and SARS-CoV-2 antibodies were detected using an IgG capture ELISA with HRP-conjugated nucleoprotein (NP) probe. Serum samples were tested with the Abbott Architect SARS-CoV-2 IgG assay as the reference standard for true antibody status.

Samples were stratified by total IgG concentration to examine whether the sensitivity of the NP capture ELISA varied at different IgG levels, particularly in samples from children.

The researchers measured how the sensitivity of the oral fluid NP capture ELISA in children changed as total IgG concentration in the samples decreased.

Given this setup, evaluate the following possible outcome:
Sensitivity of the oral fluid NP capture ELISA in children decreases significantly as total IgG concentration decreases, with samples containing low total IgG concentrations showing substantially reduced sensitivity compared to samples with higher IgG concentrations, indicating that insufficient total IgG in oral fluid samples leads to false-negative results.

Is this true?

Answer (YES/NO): NO